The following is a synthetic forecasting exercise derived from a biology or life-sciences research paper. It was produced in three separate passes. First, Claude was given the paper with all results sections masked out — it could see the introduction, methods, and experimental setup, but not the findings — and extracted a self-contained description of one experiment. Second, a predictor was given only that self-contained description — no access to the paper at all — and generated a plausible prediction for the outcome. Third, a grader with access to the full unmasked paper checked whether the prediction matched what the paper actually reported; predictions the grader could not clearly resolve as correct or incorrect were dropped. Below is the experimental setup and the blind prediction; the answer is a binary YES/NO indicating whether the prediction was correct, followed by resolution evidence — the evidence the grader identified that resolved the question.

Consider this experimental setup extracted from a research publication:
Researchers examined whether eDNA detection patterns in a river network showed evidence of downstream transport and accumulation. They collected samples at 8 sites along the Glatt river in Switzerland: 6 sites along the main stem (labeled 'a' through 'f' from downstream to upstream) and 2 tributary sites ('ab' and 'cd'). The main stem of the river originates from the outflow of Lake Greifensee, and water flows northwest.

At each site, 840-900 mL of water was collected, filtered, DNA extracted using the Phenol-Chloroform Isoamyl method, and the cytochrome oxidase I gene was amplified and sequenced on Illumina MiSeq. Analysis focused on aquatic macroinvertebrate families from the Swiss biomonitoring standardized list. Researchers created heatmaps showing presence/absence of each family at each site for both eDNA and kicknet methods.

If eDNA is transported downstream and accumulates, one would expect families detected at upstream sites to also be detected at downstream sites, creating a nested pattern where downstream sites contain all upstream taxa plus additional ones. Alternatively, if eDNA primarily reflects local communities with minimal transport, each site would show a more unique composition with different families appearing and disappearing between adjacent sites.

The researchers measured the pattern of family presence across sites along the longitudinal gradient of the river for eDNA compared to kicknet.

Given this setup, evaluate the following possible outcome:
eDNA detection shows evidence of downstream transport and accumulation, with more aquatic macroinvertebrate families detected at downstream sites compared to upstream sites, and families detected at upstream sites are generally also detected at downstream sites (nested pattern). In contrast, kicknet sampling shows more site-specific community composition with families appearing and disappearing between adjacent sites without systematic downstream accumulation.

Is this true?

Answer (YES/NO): YES